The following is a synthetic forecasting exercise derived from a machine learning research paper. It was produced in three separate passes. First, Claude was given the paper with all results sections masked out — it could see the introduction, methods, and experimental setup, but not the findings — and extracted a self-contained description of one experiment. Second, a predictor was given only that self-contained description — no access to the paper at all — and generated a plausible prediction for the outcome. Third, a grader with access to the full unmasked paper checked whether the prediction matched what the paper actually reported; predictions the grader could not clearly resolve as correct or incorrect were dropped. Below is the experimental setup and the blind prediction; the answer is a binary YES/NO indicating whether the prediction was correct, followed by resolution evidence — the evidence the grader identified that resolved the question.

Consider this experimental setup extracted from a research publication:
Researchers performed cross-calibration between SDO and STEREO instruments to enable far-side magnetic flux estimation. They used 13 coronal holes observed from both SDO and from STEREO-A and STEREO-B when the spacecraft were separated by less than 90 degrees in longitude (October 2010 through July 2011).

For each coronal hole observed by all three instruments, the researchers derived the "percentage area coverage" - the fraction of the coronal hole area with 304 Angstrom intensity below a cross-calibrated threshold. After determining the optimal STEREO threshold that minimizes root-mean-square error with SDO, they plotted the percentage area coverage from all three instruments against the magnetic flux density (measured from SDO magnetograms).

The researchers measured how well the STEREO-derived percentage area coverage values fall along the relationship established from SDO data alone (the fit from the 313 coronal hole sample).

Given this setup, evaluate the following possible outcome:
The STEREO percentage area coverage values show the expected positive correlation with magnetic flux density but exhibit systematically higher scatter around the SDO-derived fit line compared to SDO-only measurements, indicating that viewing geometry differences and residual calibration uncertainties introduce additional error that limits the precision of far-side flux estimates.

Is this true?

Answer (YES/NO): NO